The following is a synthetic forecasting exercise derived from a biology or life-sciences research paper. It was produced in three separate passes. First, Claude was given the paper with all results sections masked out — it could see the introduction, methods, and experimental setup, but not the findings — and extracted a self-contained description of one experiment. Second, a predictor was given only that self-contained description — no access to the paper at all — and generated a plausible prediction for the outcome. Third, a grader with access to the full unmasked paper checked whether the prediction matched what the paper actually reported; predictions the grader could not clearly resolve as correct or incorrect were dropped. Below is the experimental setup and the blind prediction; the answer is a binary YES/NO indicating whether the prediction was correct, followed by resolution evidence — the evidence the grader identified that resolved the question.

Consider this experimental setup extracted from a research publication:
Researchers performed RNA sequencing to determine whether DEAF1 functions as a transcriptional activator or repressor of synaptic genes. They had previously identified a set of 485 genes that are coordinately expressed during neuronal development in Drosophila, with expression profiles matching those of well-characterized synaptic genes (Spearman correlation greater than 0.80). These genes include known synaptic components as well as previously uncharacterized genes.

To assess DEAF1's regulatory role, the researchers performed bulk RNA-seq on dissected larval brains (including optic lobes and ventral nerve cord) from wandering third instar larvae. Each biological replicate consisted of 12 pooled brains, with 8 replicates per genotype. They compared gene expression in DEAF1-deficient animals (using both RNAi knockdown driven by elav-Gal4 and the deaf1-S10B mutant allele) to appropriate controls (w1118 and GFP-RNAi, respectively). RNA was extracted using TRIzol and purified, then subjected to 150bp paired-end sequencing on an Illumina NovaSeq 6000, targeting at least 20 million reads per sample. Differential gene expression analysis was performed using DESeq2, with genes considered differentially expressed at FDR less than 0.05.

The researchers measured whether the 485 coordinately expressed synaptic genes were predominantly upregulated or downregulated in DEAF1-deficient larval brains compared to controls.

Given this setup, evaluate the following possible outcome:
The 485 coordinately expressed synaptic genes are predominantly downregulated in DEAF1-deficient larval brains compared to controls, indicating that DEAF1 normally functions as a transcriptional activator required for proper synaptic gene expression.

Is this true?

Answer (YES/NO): NO